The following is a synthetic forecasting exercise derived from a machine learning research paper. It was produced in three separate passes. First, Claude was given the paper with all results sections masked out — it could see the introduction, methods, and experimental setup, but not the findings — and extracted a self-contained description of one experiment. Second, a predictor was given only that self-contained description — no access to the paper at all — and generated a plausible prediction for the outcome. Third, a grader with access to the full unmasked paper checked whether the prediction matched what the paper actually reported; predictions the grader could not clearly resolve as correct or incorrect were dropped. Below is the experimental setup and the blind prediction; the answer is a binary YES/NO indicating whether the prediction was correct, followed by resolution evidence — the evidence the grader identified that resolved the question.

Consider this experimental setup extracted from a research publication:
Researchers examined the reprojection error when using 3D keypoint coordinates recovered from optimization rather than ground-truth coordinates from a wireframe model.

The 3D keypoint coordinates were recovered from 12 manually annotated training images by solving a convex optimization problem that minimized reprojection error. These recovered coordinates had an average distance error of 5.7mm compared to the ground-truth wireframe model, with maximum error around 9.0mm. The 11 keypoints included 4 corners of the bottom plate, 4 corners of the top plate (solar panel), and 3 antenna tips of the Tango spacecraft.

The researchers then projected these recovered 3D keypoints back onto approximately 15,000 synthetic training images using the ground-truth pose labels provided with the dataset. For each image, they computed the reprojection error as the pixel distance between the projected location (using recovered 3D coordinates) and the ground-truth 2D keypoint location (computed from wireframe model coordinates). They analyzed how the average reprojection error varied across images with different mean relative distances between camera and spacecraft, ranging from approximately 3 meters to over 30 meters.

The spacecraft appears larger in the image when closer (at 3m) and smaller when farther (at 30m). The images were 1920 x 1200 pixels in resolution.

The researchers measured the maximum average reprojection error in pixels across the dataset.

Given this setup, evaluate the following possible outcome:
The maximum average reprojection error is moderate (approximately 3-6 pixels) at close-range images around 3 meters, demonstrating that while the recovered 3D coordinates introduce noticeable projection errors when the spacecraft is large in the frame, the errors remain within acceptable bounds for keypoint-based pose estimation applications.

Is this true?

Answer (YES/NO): NO